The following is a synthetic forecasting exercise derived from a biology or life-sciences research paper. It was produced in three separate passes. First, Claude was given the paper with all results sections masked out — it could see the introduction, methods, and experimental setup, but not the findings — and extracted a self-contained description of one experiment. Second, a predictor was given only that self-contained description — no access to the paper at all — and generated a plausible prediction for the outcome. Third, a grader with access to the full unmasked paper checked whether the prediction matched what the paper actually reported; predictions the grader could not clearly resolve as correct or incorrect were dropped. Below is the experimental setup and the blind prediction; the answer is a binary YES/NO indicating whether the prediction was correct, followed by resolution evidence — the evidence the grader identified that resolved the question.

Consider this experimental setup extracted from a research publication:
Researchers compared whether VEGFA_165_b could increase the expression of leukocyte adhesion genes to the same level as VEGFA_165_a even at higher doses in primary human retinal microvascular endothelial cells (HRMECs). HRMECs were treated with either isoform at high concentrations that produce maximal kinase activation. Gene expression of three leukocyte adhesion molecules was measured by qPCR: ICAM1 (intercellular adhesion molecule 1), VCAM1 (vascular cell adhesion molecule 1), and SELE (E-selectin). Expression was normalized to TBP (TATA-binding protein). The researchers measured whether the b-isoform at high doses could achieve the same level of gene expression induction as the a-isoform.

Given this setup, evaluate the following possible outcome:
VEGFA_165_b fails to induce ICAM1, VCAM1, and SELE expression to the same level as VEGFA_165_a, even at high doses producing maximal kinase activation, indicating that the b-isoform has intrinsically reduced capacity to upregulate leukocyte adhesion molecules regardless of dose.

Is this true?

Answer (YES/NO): YES